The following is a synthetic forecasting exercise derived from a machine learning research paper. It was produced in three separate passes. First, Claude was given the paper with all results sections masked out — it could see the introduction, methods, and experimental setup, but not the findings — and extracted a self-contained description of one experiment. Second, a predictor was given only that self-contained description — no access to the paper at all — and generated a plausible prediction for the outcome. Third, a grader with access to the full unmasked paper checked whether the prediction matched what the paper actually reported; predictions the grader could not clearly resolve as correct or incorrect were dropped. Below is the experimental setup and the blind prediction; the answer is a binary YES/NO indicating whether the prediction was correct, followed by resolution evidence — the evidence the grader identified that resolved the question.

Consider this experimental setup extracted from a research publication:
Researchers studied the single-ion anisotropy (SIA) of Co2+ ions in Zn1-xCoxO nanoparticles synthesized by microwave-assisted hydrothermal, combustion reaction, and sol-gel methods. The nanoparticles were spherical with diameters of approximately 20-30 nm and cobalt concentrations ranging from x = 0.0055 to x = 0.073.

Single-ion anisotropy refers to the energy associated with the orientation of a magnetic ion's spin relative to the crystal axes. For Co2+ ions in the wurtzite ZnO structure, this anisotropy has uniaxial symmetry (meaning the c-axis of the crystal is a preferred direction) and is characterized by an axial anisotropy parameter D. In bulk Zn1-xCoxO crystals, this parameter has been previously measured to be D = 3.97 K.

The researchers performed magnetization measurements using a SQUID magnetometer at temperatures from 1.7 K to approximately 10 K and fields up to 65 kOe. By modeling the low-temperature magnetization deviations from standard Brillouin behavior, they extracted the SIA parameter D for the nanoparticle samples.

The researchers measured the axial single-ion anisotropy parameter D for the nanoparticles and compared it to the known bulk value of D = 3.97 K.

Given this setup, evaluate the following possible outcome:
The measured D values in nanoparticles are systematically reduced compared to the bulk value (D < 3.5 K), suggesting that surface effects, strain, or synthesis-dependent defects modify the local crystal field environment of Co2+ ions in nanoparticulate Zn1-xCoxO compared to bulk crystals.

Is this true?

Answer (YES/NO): NO